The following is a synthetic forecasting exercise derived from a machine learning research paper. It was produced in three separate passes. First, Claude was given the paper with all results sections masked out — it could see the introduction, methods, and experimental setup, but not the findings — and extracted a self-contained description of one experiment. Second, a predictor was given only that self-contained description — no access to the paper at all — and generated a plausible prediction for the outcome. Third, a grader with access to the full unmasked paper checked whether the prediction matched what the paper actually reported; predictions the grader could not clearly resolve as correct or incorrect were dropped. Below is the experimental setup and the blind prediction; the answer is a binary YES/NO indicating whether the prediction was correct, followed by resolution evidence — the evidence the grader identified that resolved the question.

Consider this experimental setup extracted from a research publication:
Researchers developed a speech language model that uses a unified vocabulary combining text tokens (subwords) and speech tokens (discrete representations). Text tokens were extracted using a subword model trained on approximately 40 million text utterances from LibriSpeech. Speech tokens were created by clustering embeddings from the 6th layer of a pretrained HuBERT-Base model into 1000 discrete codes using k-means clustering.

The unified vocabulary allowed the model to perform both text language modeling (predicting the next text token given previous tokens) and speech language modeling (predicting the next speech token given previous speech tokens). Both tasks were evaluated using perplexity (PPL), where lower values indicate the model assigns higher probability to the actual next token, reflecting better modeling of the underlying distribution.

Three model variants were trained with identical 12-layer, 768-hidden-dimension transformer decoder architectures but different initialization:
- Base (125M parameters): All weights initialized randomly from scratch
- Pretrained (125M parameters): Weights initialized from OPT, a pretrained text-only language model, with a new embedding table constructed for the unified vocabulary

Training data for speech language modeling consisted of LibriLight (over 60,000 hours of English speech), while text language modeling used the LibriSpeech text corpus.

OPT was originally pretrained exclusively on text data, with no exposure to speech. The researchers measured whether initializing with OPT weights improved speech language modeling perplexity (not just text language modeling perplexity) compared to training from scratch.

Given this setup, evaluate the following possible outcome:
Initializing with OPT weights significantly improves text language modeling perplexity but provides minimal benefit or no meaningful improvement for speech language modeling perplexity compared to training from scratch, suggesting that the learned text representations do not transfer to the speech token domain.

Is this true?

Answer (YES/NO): NO